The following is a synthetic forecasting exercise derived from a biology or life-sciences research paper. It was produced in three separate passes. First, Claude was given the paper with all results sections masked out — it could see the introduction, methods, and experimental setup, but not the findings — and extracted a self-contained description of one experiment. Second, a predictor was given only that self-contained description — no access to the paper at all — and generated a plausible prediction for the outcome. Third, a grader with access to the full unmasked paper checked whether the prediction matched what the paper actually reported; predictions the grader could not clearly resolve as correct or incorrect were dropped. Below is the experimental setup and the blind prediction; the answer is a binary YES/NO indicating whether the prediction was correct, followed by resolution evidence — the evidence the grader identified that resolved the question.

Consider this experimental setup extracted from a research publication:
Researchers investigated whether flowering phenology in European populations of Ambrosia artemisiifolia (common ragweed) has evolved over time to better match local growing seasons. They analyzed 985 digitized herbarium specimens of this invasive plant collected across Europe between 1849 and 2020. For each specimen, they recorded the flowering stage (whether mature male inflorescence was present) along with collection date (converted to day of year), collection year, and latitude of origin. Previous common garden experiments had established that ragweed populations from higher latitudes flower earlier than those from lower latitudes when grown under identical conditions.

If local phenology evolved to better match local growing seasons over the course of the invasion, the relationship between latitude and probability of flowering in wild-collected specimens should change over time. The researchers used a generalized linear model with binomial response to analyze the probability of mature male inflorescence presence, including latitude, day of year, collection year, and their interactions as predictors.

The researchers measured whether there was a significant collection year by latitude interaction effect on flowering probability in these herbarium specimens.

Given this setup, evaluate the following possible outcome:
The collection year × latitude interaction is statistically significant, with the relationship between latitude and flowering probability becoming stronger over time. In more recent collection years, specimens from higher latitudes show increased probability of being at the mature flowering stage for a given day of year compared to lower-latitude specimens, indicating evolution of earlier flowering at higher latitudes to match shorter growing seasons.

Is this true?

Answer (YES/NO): YES